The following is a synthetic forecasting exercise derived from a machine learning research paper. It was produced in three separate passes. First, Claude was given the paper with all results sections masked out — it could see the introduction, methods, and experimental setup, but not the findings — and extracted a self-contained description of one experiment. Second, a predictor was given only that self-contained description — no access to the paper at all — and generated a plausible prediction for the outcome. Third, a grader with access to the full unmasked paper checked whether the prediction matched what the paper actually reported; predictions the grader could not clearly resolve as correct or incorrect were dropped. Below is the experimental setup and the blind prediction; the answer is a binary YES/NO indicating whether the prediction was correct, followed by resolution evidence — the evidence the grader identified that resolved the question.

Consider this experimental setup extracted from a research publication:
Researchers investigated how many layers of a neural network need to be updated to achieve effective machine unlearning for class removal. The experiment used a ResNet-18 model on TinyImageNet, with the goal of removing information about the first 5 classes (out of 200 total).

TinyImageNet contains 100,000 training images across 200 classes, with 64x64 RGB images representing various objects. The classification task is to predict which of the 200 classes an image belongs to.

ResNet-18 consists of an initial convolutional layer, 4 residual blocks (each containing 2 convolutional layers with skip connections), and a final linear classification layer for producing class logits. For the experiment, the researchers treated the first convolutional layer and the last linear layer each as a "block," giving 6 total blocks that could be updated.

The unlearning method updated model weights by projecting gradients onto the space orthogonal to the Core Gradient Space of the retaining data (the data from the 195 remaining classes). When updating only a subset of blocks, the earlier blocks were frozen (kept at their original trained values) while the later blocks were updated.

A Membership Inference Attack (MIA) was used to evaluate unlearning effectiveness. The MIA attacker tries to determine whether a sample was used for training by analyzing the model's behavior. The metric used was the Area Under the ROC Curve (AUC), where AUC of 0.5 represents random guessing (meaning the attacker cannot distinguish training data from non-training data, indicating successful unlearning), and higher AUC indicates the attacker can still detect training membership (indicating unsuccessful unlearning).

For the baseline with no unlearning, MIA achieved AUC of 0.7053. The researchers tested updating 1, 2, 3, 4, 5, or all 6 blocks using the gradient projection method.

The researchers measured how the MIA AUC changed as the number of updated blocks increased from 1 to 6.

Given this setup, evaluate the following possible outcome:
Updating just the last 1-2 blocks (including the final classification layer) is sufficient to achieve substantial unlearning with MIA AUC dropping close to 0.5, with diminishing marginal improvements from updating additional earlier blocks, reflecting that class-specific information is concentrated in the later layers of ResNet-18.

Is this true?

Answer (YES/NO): NO